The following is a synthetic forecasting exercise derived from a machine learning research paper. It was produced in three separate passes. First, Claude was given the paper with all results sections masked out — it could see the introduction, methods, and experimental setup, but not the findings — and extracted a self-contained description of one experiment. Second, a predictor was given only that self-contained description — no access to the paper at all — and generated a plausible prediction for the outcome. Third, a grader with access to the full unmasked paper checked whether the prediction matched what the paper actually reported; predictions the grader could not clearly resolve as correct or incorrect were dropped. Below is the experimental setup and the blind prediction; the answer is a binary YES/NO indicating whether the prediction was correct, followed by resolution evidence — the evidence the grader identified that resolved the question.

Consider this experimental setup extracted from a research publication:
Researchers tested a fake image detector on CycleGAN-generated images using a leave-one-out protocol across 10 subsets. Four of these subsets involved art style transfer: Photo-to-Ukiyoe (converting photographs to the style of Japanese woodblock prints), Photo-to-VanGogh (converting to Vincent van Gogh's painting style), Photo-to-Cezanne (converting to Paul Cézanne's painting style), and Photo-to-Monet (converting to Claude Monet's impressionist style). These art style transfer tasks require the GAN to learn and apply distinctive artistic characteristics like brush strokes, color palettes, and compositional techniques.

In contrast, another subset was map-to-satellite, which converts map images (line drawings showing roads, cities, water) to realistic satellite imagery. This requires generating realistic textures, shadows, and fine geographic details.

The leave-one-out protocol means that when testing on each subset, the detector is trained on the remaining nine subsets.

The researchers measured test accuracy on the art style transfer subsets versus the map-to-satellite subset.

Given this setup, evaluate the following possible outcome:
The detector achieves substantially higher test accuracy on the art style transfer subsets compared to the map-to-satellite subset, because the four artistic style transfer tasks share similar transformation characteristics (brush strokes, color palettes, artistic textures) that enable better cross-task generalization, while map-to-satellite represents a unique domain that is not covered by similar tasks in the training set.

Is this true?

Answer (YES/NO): YES